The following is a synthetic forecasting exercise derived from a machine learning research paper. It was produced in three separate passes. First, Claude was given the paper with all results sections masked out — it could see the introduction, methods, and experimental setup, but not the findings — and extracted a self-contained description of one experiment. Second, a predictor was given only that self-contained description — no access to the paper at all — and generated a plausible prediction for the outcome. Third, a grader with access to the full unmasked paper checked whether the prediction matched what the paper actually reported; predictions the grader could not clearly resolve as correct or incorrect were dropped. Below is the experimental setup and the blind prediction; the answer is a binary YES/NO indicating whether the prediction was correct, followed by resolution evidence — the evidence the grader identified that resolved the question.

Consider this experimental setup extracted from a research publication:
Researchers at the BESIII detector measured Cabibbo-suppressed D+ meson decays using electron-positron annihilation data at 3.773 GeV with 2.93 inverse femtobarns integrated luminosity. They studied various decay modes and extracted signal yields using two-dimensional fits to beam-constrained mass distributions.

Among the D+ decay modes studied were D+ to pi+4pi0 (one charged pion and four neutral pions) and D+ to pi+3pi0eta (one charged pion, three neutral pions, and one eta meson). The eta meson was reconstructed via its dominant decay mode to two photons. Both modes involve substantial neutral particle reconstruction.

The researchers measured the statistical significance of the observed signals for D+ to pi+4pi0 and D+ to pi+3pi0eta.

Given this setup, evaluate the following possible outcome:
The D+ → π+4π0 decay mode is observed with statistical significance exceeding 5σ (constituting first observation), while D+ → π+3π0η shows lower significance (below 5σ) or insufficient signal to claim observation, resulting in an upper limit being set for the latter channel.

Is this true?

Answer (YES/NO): NO